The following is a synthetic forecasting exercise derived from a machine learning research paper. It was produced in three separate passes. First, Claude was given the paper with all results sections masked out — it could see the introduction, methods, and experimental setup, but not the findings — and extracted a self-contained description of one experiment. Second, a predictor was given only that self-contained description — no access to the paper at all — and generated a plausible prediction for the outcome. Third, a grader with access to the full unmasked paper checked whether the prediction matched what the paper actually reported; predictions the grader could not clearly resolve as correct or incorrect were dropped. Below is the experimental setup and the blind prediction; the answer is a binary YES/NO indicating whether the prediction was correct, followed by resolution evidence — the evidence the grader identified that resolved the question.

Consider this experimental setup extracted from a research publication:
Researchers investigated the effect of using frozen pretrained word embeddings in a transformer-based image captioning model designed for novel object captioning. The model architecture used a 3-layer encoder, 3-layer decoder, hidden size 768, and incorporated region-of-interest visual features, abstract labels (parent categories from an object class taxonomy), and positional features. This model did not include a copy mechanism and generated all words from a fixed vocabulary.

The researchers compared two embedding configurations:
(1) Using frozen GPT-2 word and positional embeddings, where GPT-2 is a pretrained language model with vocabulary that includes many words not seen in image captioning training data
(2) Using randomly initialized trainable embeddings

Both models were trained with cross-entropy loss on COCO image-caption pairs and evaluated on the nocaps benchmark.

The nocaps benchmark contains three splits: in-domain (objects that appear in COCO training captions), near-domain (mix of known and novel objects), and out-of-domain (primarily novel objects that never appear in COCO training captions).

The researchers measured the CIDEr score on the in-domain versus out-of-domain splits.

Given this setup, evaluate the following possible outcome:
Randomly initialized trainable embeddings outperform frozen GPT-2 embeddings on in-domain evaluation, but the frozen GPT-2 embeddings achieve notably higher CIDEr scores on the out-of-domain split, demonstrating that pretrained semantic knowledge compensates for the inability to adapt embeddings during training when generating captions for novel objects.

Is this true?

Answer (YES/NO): YES